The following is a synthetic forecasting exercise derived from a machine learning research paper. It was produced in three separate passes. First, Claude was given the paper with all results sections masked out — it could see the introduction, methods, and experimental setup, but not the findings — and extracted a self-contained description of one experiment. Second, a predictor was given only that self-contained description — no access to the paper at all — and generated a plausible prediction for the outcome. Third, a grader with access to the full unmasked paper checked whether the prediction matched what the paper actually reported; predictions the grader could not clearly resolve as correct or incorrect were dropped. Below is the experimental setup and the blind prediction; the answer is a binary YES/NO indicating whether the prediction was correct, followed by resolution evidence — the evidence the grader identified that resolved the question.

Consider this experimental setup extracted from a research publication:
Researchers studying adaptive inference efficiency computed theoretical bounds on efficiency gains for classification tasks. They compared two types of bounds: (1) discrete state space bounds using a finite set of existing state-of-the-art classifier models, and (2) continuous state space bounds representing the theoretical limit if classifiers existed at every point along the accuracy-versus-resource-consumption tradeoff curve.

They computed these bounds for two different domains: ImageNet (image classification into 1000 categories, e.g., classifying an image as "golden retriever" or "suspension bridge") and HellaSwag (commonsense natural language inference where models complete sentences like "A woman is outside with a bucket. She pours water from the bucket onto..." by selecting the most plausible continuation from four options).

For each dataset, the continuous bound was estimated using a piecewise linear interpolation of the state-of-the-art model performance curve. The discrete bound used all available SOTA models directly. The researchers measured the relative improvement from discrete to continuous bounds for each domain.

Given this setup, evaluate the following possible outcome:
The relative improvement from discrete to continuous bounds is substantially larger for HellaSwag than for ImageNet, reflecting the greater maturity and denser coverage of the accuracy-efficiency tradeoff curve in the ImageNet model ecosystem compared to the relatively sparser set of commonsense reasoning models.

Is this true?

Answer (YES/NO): YES